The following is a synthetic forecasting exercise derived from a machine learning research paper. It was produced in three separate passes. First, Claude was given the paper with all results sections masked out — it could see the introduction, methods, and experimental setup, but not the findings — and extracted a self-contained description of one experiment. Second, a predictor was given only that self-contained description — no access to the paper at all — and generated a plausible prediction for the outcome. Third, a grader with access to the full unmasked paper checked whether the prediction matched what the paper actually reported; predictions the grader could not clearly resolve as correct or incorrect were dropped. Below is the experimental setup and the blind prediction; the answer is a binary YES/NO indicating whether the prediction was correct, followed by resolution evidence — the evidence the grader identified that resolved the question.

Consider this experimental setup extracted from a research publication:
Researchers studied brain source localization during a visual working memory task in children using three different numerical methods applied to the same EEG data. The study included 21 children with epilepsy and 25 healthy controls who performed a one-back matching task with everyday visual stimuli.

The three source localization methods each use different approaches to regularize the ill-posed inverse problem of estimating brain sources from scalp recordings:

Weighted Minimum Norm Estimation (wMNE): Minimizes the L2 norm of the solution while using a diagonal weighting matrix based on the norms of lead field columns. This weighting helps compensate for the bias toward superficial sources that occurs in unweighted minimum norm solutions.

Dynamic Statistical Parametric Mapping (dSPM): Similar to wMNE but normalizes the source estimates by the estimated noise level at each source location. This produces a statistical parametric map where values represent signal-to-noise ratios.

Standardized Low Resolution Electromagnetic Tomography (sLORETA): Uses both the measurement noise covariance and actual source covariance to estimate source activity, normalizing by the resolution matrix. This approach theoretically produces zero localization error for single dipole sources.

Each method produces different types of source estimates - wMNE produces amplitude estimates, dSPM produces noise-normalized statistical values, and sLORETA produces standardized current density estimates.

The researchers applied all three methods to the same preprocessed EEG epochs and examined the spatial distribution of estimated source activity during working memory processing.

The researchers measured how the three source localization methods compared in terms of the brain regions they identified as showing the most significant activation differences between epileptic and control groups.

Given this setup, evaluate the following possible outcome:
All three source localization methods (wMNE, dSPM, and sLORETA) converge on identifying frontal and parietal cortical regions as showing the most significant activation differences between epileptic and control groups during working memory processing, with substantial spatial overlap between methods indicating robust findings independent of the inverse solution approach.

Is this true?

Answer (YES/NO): NO